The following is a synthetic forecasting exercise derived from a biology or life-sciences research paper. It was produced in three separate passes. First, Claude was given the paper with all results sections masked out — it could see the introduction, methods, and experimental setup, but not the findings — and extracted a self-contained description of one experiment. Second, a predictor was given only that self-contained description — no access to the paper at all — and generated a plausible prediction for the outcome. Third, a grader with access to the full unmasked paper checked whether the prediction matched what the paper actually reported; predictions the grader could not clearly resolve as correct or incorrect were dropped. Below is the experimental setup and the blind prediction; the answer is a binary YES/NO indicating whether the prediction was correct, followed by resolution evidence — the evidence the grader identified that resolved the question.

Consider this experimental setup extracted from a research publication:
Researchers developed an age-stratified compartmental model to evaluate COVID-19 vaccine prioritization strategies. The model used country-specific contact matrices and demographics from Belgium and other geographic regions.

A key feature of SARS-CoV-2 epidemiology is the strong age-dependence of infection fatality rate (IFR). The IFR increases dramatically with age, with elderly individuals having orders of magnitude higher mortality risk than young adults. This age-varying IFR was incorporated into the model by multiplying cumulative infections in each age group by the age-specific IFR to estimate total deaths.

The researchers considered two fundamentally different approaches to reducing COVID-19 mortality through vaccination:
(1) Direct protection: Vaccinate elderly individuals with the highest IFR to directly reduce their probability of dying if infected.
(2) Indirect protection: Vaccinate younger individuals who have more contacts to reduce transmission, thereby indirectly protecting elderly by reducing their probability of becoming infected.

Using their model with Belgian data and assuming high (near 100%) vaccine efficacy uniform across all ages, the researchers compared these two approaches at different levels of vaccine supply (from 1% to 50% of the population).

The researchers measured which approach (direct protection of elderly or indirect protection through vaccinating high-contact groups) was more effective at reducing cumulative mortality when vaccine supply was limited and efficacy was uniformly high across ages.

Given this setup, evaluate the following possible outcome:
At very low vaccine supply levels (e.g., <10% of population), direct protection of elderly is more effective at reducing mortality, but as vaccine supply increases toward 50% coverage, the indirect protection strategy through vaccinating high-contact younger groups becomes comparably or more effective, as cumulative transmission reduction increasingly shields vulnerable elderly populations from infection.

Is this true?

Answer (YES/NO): NO